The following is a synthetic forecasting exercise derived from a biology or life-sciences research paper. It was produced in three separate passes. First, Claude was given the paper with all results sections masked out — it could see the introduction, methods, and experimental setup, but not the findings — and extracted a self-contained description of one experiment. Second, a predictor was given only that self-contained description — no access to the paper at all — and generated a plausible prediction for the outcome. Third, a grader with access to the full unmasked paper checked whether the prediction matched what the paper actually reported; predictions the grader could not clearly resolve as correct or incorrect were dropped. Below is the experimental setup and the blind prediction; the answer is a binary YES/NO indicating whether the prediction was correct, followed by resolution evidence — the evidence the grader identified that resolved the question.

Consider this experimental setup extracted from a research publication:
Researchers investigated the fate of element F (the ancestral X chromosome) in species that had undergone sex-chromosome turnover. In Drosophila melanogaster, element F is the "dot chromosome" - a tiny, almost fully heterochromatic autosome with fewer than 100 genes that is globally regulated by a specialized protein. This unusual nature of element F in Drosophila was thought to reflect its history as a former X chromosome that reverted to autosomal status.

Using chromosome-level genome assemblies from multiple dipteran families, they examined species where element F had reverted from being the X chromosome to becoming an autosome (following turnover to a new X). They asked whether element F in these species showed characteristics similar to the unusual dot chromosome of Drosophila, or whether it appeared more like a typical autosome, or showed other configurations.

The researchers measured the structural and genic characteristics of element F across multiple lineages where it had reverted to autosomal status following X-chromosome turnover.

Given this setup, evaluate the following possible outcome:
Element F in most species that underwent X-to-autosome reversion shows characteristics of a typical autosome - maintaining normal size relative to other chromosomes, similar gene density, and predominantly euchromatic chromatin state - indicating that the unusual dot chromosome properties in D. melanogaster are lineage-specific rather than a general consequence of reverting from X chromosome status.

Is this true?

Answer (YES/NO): NO